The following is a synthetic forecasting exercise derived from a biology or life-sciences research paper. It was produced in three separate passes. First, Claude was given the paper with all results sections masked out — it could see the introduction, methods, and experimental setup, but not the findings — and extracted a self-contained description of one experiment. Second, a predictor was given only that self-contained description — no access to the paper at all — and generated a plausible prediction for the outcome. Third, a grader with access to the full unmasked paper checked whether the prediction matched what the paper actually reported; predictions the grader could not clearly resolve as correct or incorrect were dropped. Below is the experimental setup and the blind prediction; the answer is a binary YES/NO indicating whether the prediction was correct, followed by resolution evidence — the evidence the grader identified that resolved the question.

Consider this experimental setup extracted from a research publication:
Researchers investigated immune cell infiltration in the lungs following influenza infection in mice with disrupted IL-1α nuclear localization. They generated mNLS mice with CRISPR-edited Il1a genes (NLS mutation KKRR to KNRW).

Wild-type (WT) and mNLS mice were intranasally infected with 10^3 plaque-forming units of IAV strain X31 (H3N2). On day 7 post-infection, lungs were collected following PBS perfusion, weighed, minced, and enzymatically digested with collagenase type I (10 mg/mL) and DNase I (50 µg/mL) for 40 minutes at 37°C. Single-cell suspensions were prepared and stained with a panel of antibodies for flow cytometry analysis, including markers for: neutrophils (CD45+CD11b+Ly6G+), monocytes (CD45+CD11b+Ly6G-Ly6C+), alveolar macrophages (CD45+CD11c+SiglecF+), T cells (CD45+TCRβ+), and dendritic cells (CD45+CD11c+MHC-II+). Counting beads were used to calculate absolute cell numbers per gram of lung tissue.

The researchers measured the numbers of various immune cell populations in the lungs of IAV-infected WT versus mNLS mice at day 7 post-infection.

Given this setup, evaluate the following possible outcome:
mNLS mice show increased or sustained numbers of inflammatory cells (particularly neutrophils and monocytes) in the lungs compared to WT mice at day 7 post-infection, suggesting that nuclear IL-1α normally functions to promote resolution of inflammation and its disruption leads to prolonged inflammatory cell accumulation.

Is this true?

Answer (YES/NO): NO